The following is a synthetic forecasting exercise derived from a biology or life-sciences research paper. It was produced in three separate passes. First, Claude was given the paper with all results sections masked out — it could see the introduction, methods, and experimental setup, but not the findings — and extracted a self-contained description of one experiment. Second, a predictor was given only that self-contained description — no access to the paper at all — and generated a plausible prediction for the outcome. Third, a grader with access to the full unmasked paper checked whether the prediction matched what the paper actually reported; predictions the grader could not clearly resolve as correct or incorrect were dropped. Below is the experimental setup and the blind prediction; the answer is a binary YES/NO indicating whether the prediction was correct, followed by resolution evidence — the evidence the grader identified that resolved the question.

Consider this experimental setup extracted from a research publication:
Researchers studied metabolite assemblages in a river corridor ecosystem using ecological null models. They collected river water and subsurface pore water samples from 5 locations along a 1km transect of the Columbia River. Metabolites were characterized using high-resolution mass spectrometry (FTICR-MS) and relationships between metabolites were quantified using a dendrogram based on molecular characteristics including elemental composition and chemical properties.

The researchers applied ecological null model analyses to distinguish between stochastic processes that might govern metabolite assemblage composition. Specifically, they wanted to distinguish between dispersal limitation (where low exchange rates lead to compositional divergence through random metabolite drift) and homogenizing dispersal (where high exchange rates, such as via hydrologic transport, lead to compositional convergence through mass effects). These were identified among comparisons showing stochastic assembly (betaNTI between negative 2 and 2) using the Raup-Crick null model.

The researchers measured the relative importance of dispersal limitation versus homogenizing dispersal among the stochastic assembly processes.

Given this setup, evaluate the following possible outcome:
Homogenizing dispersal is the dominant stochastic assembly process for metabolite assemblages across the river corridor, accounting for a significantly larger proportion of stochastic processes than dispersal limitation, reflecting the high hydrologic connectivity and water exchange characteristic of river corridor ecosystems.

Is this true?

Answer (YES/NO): YES